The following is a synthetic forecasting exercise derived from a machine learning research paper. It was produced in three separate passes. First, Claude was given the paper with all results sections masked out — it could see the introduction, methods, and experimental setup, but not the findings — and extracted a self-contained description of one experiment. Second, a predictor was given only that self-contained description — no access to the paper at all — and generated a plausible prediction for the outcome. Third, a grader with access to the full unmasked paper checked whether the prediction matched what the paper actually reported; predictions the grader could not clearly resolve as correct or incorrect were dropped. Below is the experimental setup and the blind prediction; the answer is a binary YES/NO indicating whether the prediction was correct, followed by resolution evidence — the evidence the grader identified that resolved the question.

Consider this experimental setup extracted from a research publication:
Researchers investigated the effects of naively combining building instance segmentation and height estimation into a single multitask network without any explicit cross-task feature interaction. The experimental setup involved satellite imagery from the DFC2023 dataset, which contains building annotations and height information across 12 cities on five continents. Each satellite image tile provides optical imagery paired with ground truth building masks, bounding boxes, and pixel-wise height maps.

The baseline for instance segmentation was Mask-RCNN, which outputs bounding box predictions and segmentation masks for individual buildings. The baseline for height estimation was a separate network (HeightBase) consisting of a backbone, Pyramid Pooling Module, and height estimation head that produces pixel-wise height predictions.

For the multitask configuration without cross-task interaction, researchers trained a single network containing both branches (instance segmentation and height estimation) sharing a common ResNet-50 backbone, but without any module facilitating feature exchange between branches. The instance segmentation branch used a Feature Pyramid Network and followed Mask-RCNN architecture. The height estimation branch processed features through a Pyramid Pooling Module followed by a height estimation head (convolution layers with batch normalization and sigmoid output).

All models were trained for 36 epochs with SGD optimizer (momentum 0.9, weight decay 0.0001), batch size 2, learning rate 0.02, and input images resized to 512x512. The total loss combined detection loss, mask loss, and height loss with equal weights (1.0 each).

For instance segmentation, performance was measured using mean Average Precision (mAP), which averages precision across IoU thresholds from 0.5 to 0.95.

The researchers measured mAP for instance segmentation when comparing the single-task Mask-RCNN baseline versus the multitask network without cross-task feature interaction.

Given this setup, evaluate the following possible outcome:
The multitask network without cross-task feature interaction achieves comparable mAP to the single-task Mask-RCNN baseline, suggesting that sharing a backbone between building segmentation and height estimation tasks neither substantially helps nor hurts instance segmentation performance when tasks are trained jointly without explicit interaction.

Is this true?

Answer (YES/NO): NO